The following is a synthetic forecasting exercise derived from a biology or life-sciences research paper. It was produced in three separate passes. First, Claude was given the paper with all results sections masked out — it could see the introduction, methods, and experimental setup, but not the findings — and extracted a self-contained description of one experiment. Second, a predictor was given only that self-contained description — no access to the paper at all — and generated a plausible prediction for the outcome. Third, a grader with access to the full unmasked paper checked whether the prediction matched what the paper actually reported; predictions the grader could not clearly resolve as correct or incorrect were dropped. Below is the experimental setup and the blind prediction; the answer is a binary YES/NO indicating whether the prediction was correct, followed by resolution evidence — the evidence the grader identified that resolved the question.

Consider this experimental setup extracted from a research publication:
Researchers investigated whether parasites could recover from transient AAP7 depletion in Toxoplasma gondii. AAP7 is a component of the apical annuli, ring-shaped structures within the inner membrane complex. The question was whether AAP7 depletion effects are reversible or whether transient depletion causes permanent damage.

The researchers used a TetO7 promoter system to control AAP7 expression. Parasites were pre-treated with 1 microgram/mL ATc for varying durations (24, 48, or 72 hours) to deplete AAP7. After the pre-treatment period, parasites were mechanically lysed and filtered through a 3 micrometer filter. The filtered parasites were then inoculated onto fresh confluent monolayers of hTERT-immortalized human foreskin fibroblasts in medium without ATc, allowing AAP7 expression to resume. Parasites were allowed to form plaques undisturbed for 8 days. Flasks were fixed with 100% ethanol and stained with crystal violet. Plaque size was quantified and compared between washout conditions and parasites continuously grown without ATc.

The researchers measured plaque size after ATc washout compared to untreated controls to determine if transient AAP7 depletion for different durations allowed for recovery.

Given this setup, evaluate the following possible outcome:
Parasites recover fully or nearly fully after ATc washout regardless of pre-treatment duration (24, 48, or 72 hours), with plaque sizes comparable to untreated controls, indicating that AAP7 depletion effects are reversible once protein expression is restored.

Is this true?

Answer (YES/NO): NO